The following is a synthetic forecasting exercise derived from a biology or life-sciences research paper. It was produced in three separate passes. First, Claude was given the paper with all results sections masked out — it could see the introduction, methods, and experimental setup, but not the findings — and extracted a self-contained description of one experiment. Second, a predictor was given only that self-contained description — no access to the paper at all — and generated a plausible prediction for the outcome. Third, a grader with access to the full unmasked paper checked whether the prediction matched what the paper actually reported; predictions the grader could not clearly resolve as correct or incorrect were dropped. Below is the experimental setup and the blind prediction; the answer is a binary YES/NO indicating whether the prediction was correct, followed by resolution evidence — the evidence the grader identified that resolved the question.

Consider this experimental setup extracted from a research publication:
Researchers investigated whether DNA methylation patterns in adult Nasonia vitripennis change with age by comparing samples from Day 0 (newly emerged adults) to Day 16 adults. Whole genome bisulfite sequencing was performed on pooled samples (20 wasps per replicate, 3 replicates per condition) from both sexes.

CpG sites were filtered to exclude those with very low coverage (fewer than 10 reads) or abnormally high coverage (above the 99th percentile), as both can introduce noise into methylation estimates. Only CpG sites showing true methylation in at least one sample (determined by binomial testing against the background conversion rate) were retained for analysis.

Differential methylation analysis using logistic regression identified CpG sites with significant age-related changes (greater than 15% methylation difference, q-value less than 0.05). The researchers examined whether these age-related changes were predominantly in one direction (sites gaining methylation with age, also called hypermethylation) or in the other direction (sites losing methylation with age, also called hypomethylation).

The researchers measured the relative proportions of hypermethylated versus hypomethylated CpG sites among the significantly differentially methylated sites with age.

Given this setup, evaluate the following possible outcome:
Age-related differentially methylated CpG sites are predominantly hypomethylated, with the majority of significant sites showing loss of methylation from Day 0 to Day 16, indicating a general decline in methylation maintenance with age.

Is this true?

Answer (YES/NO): NO